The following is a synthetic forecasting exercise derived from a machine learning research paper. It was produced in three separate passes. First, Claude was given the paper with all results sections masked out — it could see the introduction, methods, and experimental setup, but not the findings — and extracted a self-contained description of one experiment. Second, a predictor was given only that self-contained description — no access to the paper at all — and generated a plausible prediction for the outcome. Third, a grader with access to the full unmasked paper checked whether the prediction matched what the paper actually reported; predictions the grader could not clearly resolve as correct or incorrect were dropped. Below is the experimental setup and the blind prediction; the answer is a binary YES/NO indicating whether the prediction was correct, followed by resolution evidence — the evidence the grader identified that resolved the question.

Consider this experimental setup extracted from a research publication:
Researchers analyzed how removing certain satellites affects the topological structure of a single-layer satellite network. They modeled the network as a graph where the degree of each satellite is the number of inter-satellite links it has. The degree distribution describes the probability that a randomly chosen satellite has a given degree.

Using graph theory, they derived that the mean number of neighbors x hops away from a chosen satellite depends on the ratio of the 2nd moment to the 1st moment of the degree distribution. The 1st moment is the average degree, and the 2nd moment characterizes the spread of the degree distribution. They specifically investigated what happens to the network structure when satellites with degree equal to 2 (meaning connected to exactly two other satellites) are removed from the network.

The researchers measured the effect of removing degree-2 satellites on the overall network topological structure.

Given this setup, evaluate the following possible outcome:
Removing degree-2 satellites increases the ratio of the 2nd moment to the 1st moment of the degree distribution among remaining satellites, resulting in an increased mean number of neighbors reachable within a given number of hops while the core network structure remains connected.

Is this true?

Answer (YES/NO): NO